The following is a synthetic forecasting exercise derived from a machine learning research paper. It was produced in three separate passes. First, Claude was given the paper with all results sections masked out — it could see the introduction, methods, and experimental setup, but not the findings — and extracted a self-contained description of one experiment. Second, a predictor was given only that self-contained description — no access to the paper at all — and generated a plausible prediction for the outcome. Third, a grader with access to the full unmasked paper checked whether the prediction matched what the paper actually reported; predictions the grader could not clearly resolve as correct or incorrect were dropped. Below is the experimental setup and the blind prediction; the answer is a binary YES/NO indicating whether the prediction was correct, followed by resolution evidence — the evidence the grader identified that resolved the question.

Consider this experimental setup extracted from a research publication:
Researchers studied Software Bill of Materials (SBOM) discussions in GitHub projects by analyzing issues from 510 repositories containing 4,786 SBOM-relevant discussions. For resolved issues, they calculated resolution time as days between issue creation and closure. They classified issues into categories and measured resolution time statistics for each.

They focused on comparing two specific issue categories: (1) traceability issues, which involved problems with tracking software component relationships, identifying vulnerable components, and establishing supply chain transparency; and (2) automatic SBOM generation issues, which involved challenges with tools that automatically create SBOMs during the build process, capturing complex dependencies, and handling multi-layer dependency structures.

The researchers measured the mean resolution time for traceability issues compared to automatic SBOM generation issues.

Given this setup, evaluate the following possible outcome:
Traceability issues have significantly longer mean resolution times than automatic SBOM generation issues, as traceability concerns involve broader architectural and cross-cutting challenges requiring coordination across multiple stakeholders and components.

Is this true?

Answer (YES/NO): YES